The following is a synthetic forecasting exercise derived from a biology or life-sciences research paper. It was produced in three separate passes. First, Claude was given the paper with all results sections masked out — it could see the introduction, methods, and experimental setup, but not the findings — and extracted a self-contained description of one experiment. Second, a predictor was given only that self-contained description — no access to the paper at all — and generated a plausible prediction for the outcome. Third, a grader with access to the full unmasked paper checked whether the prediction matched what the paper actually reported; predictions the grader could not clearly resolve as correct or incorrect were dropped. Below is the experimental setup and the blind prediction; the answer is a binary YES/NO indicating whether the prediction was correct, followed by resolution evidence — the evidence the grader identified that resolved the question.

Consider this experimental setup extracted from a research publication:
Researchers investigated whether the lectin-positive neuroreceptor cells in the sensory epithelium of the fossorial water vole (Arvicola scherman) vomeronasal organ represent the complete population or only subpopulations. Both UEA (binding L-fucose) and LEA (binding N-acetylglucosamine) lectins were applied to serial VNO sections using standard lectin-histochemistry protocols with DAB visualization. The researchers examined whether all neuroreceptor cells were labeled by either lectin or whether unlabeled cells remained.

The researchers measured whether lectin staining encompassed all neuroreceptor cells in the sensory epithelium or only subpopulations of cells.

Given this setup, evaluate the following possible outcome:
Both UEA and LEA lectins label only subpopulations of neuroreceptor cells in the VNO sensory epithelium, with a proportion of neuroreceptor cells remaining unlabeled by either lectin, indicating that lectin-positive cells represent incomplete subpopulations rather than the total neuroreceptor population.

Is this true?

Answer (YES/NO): YES